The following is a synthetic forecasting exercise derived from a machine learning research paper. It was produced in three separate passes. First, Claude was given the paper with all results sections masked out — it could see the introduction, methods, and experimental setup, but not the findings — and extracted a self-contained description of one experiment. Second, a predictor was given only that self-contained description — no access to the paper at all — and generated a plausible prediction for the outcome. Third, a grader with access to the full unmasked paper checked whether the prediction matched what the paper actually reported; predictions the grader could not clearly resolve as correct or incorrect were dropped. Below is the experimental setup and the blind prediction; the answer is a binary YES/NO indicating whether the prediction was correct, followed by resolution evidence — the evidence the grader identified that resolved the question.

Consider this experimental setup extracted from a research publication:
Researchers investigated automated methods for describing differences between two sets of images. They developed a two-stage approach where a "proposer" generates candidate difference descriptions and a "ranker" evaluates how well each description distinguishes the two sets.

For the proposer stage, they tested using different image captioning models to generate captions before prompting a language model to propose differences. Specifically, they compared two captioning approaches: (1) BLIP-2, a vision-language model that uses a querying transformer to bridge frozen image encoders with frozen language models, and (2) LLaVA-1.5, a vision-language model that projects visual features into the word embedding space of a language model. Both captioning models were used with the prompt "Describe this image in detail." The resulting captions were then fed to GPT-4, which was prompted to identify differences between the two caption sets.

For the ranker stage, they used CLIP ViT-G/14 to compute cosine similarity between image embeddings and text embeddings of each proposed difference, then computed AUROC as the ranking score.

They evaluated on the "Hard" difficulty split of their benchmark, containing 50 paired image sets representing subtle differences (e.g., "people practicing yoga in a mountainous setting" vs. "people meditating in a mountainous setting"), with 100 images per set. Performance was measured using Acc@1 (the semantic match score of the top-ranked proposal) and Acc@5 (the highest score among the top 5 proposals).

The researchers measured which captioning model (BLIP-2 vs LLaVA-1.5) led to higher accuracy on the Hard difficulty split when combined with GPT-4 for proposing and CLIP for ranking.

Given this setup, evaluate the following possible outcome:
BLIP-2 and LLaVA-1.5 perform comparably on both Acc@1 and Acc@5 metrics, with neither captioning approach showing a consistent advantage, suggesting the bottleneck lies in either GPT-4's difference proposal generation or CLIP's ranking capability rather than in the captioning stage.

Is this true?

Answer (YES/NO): NO